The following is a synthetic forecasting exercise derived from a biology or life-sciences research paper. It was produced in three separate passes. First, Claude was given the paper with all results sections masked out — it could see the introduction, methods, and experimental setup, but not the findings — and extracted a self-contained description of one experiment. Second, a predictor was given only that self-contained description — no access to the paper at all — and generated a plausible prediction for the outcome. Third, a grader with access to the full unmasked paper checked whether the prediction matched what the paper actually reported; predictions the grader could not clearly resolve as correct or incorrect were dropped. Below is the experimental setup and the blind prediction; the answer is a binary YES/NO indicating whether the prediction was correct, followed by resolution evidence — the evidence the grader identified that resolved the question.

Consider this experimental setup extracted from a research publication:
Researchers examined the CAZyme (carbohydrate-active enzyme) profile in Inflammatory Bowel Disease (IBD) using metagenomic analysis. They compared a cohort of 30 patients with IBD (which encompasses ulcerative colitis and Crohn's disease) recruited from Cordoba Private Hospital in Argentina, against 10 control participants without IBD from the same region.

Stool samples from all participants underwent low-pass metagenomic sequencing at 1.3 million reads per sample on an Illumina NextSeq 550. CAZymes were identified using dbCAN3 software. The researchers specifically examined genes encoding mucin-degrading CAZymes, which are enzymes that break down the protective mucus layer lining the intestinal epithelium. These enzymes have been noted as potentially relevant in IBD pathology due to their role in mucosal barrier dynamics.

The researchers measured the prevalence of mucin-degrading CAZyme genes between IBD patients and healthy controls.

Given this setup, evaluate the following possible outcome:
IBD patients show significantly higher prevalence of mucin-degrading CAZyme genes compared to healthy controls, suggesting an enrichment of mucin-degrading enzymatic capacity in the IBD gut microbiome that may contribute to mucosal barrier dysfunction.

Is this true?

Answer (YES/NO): NO